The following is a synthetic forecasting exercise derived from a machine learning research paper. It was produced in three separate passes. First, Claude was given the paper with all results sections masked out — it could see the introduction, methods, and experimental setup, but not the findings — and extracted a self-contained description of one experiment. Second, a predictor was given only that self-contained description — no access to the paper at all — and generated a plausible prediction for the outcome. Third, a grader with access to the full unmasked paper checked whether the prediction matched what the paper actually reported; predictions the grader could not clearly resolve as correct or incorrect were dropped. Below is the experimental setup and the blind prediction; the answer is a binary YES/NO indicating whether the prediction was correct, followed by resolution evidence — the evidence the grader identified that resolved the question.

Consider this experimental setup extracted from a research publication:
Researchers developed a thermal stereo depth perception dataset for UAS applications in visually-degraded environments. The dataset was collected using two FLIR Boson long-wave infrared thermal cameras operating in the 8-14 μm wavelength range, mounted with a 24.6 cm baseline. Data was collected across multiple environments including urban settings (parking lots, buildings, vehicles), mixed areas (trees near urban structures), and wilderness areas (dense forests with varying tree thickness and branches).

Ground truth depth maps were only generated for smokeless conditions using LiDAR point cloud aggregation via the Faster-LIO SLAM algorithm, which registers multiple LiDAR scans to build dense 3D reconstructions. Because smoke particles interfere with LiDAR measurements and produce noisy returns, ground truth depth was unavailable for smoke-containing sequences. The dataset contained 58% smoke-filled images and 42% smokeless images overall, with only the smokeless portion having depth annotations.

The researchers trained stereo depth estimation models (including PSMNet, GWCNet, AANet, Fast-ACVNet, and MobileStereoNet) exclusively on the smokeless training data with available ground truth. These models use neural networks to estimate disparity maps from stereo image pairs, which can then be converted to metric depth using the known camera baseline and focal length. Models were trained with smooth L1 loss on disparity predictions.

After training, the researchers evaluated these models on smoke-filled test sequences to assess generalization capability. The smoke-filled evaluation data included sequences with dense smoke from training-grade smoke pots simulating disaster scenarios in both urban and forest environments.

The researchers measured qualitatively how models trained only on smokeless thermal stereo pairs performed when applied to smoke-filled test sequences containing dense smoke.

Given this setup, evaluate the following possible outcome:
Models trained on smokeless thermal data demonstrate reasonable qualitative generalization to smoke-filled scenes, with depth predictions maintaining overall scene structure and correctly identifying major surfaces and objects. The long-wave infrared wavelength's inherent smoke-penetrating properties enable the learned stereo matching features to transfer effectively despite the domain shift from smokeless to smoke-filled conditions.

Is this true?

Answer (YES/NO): YES